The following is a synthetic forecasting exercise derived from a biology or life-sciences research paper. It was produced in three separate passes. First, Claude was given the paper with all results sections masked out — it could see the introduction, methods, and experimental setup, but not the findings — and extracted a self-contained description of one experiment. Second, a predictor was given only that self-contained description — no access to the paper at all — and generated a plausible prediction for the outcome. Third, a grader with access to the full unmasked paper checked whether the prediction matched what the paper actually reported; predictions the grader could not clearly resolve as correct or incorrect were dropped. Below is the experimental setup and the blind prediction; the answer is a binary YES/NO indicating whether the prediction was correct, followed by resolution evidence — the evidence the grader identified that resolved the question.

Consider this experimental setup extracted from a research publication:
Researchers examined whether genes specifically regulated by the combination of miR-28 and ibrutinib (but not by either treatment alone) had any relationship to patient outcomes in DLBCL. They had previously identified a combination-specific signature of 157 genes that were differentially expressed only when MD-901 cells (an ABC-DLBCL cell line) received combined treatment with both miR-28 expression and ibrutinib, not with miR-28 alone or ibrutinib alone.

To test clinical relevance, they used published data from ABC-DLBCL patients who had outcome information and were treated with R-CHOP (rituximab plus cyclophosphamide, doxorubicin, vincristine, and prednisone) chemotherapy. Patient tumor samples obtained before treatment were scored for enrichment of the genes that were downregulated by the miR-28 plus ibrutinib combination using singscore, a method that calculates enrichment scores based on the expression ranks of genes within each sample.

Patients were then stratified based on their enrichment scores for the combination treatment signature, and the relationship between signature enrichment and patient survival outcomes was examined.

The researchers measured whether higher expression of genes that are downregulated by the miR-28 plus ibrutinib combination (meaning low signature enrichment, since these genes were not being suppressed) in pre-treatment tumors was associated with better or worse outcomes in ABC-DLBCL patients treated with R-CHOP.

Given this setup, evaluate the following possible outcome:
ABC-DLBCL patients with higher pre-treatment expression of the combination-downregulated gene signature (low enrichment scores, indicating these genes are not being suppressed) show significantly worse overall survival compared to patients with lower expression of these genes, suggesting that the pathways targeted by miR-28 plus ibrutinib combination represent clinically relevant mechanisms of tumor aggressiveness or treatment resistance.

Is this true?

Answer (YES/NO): YES